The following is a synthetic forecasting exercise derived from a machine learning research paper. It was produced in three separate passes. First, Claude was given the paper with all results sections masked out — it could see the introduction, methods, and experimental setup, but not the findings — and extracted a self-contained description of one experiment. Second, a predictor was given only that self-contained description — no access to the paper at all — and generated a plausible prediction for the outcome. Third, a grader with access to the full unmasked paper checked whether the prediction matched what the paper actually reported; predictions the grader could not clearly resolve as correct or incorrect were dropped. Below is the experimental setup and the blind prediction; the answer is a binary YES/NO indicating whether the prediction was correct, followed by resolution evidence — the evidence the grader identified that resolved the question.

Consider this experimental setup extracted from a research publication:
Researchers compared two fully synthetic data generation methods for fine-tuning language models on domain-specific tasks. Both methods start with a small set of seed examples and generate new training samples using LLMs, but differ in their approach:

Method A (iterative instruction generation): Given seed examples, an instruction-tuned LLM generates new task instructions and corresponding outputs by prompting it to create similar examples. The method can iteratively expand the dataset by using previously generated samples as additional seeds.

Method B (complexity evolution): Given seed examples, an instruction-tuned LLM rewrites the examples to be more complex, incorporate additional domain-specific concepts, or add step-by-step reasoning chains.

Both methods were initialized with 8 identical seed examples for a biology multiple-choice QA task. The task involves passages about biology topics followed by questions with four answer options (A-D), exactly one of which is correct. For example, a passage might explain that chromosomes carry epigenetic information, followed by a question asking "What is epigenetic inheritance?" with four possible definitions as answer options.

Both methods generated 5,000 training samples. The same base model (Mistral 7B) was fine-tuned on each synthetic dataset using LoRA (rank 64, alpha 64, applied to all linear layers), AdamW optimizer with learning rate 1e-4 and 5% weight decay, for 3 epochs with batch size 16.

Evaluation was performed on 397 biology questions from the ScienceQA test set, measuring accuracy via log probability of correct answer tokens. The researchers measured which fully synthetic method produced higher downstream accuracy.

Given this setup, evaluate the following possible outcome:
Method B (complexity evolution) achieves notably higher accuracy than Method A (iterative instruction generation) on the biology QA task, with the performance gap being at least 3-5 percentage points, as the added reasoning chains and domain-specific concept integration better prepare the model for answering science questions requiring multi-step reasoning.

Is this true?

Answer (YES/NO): NO